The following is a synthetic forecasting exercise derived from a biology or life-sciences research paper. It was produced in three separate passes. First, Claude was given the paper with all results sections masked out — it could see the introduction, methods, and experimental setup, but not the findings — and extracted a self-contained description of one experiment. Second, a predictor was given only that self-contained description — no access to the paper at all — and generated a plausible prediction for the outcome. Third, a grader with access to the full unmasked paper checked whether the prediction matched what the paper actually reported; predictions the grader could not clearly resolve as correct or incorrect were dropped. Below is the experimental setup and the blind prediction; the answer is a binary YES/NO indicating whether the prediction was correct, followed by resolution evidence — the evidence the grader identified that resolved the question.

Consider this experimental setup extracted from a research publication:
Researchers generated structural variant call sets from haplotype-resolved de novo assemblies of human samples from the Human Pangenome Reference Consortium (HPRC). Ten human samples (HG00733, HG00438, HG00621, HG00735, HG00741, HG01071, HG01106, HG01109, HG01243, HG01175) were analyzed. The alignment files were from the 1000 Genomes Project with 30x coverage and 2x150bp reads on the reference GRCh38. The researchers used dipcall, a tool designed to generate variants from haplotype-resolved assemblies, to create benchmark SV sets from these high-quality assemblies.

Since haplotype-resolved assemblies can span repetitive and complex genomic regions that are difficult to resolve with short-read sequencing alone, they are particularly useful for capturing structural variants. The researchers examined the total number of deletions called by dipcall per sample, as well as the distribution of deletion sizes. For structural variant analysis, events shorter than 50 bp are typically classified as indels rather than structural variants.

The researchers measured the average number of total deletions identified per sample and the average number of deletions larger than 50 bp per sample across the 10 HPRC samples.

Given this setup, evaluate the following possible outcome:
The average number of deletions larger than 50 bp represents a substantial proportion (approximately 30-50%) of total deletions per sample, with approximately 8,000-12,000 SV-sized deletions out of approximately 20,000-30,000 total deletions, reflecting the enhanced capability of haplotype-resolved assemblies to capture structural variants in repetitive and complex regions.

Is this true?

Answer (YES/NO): NO